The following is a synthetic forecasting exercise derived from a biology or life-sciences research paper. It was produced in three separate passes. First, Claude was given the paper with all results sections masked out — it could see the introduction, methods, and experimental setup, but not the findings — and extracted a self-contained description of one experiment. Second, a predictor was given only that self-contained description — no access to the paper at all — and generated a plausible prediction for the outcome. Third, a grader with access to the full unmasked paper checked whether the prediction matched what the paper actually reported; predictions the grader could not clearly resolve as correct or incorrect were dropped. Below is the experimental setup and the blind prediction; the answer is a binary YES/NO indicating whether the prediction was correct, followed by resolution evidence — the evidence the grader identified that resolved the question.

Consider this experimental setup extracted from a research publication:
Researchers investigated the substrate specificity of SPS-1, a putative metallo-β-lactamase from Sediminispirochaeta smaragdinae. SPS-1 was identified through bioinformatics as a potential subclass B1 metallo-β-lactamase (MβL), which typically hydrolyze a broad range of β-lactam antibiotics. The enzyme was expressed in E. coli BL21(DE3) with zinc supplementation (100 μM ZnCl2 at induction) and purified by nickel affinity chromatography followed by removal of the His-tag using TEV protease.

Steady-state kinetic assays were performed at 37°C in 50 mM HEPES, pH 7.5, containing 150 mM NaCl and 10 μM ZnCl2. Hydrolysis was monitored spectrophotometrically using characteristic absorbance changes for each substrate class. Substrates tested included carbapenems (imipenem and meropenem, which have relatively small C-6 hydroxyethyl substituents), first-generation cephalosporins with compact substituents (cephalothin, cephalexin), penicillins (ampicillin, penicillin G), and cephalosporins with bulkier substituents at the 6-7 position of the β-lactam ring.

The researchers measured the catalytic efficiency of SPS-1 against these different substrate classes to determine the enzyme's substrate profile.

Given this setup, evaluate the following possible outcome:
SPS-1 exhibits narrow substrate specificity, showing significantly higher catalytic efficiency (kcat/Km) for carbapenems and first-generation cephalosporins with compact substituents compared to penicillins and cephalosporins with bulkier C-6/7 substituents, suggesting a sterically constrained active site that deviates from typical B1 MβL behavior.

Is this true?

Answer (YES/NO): YES